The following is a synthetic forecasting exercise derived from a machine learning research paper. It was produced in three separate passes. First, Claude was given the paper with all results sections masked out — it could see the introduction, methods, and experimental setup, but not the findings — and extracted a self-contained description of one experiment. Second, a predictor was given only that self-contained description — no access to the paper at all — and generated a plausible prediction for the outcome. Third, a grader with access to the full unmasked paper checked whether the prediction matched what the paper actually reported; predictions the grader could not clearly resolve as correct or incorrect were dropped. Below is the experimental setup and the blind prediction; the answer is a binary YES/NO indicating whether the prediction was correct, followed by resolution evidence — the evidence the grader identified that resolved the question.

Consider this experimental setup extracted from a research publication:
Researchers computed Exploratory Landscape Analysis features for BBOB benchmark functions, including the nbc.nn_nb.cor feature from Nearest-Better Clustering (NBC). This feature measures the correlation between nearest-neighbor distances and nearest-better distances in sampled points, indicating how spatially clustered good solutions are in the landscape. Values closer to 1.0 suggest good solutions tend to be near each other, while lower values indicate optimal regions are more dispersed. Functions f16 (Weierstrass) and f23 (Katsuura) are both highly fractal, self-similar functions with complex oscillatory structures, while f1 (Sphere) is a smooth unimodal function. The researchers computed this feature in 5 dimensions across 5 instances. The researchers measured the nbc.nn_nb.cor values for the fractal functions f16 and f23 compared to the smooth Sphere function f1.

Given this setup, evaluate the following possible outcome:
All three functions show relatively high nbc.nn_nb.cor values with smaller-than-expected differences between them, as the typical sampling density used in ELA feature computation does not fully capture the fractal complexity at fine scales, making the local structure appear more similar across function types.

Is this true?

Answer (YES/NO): NO